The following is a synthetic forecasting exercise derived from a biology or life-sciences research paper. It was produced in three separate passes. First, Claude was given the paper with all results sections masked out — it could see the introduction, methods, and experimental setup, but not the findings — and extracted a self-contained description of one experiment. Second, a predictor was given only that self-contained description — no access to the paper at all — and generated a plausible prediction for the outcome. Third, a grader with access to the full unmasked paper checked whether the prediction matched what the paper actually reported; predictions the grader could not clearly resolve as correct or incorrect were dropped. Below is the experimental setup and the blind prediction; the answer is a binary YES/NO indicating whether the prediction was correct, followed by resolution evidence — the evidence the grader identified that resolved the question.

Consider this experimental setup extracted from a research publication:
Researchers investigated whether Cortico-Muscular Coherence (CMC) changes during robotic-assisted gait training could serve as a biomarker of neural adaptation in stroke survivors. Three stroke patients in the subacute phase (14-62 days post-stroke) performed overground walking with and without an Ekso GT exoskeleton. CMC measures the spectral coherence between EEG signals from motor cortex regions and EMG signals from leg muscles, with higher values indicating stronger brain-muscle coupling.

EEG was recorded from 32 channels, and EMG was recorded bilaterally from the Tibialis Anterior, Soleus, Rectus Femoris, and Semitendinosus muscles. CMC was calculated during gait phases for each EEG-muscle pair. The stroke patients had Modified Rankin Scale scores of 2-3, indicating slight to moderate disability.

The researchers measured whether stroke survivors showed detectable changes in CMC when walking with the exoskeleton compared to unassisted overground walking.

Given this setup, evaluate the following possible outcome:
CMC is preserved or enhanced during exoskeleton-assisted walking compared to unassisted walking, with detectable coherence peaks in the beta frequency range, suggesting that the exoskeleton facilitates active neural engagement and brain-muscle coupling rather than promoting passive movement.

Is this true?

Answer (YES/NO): NO